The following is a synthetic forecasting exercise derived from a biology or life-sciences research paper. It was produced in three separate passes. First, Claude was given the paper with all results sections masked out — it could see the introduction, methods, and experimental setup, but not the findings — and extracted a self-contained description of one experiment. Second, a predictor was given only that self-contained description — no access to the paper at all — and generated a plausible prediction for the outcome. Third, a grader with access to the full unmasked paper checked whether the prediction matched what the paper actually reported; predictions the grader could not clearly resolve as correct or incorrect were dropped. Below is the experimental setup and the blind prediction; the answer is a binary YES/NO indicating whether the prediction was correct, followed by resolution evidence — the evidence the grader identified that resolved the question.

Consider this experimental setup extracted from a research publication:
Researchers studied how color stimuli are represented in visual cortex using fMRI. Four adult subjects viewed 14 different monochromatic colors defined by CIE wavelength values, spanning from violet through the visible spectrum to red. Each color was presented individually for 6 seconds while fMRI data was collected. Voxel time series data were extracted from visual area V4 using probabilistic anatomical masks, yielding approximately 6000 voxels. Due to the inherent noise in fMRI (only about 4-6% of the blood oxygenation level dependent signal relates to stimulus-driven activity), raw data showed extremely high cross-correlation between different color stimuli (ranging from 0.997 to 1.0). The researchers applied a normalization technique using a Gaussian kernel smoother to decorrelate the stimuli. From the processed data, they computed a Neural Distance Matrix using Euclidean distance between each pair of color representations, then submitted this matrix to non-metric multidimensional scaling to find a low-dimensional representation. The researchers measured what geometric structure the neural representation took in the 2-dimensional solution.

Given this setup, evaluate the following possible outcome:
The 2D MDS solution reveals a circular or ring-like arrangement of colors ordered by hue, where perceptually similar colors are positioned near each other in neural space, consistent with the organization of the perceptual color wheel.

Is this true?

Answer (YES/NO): YES